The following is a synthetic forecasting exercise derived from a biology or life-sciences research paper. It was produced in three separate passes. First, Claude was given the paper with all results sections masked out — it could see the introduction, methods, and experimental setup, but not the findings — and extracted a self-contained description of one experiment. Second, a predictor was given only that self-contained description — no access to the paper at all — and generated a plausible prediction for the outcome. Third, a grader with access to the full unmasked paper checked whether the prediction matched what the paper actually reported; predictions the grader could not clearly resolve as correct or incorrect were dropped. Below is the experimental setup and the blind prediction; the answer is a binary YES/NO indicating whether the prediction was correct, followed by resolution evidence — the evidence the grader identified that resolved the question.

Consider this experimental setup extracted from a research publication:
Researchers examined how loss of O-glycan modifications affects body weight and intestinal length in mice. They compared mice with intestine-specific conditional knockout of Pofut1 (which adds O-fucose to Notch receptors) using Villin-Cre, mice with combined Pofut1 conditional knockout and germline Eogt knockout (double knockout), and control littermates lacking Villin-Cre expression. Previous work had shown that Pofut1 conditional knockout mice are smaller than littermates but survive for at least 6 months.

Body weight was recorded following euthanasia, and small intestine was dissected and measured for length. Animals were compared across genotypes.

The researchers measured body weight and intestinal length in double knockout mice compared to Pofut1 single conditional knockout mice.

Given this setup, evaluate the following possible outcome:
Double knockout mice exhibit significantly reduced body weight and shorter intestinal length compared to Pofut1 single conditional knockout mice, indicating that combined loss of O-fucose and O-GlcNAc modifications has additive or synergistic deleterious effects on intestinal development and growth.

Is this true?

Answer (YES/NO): YES